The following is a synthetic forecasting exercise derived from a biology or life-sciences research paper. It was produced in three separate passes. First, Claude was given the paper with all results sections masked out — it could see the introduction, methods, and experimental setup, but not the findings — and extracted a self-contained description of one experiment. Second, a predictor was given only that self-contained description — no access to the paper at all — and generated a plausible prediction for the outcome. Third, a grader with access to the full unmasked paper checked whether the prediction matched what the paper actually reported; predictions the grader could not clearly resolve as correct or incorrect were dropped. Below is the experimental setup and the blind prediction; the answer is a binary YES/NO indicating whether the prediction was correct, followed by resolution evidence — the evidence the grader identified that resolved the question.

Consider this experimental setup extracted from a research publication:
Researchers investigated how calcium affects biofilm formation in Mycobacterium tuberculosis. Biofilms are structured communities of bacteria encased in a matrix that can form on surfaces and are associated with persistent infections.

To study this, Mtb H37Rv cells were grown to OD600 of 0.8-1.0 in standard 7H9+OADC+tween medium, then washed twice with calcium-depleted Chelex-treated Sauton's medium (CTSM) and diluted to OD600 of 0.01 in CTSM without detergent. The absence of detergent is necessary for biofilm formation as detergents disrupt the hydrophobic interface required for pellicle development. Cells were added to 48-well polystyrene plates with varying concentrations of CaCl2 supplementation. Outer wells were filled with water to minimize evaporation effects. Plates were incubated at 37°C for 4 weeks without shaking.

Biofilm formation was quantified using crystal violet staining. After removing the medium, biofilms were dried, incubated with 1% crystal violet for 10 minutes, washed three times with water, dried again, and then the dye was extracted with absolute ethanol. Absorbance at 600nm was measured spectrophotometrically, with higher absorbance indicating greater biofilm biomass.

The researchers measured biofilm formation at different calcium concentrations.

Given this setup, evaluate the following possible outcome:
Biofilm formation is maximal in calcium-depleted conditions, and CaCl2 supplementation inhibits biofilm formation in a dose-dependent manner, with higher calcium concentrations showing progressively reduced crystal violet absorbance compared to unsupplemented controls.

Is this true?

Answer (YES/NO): NO